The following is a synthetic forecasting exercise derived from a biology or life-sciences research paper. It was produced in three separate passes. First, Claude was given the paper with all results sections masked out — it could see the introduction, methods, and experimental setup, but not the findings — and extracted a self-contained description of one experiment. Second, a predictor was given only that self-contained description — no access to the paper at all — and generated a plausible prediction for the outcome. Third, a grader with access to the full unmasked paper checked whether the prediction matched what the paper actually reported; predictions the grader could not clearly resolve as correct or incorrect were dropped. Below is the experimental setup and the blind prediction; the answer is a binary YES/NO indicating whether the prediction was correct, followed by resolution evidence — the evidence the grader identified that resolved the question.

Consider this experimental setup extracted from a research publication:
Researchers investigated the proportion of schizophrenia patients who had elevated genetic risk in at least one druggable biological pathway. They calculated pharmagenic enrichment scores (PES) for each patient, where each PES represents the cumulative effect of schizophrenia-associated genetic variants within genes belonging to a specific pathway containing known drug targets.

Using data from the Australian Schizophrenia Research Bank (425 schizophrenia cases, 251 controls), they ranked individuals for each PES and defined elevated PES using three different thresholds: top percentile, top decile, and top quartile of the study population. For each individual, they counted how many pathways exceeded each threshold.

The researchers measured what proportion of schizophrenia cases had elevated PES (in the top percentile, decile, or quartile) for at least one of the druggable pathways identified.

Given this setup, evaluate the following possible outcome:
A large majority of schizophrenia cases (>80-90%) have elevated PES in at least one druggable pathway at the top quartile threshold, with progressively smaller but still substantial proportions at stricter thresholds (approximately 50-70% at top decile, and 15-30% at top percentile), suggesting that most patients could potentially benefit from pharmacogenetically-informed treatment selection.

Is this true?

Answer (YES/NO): NO